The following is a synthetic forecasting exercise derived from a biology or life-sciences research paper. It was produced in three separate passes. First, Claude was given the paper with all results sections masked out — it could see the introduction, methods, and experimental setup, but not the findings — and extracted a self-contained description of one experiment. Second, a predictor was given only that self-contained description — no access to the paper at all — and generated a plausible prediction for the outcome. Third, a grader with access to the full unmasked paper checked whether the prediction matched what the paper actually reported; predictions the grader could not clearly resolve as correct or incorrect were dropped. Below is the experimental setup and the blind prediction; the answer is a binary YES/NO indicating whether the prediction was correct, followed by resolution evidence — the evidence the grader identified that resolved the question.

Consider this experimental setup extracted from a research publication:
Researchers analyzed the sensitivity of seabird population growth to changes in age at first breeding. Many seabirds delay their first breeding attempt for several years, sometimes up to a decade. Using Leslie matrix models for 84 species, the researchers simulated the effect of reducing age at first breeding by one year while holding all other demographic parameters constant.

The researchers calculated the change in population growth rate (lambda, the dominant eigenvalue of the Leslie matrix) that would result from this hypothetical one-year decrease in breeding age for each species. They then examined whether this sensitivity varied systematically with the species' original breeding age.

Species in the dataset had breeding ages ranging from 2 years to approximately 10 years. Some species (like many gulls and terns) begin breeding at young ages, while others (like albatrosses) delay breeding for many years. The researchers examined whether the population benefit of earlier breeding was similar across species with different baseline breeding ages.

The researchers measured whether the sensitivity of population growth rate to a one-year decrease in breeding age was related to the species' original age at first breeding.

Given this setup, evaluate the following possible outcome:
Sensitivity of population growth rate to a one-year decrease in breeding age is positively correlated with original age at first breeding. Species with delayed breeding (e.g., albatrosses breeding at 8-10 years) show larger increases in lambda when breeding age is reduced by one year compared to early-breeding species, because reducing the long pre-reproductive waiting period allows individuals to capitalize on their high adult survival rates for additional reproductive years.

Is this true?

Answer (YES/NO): NO